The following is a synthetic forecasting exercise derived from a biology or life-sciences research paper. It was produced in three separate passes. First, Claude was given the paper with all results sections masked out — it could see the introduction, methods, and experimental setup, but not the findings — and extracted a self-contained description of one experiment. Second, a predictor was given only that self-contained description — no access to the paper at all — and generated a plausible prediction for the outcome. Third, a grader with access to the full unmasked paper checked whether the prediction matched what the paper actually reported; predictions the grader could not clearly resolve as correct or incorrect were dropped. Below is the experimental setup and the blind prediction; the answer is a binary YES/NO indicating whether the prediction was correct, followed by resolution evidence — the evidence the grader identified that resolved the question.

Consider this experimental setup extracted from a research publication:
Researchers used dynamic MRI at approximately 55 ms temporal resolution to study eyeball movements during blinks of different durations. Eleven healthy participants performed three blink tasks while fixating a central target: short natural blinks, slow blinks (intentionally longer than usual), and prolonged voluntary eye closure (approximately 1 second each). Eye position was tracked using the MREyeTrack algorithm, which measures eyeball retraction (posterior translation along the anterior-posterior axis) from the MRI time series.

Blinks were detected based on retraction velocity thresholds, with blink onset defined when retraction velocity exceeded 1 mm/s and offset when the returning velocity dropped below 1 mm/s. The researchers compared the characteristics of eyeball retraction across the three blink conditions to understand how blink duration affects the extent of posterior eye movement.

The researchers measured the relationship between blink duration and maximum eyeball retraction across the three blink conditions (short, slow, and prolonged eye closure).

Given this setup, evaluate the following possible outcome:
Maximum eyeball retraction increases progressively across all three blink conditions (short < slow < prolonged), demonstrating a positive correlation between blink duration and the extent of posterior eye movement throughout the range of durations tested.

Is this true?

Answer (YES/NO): NO